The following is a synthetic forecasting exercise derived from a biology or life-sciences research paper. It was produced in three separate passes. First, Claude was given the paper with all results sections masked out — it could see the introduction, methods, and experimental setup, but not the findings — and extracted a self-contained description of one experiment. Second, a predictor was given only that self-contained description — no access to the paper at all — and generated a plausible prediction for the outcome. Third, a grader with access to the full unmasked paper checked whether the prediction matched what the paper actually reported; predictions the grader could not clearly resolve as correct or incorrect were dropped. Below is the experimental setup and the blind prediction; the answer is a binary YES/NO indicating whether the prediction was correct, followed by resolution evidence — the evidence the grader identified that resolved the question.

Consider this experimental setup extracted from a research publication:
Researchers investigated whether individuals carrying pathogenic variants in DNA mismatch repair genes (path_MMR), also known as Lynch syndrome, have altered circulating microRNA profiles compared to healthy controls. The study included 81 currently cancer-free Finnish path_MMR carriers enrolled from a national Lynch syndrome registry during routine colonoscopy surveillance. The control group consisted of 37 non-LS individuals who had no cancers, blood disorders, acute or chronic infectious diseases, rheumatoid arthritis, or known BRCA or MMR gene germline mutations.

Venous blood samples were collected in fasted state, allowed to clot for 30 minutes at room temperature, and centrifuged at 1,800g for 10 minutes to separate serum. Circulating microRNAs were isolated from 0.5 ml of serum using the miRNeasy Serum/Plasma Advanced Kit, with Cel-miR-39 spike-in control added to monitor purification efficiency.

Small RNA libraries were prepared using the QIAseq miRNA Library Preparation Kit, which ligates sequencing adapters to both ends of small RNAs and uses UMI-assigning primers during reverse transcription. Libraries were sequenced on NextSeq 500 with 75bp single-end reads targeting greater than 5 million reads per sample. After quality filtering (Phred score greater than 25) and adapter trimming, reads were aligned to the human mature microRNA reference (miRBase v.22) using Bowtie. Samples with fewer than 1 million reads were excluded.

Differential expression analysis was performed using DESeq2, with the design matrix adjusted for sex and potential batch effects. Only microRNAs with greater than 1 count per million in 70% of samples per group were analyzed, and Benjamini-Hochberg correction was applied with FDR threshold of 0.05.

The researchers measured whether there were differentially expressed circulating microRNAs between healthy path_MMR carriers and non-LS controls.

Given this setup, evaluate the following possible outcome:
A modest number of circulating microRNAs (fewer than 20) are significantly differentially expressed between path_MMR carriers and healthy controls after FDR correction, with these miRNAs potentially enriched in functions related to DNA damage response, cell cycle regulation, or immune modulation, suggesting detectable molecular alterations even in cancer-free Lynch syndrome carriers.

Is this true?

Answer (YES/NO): NO